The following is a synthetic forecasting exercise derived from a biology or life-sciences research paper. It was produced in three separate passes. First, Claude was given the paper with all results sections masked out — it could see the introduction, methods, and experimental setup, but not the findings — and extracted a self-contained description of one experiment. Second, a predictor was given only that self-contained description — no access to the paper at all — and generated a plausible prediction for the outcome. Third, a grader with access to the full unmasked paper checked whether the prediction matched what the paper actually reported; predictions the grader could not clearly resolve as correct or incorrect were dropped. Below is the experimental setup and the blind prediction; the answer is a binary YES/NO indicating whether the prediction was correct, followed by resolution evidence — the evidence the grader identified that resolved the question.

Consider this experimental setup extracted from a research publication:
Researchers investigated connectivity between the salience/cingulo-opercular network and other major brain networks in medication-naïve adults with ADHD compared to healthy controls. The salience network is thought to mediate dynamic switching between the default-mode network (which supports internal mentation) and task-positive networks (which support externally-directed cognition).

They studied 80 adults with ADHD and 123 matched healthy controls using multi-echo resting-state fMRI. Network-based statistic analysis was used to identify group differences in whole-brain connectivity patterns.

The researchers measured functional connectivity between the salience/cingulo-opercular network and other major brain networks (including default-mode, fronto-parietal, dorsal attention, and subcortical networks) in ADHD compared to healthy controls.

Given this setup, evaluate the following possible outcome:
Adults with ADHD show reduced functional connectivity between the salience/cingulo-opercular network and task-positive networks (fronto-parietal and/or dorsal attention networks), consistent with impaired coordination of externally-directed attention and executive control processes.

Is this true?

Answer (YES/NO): NO